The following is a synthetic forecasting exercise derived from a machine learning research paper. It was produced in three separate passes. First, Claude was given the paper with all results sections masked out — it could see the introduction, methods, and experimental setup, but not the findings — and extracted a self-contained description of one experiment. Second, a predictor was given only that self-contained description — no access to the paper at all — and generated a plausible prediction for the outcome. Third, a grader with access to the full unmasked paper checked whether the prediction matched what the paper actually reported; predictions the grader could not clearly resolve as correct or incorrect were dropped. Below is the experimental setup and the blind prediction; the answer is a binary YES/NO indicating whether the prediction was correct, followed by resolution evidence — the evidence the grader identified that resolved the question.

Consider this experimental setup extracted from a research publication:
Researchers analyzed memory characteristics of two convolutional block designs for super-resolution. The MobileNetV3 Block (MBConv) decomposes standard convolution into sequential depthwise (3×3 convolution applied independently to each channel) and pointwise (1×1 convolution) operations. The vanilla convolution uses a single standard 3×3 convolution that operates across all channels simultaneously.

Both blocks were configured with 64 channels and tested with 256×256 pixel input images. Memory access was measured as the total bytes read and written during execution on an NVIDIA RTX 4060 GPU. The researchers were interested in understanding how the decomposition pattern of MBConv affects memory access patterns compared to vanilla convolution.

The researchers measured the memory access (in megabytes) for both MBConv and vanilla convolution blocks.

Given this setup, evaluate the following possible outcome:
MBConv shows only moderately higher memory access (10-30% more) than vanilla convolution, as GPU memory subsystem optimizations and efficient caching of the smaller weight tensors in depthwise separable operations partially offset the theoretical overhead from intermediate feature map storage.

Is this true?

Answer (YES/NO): NO